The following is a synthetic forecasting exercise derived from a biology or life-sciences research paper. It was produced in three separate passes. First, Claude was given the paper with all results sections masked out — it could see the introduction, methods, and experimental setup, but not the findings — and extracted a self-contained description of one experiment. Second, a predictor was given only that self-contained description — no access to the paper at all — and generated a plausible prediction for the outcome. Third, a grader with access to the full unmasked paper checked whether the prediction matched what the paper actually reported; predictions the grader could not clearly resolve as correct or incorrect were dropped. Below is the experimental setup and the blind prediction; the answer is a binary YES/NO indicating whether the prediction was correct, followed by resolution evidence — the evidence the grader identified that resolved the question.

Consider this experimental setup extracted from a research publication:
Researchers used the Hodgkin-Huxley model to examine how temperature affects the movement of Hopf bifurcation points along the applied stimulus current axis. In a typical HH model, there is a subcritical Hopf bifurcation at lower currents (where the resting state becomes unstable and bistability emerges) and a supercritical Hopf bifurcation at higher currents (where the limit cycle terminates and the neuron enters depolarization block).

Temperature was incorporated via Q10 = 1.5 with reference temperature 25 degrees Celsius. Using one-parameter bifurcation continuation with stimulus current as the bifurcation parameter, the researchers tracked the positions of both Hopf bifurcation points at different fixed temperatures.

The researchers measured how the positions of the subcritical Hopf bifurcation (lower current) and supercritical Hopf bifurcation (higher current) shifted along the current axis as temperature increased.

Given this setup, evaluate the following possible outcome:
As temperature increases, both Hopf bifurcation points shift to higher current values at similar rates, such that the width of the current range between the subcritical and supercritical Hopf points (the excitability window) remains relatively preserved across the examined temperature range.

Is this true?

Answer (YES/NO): NO